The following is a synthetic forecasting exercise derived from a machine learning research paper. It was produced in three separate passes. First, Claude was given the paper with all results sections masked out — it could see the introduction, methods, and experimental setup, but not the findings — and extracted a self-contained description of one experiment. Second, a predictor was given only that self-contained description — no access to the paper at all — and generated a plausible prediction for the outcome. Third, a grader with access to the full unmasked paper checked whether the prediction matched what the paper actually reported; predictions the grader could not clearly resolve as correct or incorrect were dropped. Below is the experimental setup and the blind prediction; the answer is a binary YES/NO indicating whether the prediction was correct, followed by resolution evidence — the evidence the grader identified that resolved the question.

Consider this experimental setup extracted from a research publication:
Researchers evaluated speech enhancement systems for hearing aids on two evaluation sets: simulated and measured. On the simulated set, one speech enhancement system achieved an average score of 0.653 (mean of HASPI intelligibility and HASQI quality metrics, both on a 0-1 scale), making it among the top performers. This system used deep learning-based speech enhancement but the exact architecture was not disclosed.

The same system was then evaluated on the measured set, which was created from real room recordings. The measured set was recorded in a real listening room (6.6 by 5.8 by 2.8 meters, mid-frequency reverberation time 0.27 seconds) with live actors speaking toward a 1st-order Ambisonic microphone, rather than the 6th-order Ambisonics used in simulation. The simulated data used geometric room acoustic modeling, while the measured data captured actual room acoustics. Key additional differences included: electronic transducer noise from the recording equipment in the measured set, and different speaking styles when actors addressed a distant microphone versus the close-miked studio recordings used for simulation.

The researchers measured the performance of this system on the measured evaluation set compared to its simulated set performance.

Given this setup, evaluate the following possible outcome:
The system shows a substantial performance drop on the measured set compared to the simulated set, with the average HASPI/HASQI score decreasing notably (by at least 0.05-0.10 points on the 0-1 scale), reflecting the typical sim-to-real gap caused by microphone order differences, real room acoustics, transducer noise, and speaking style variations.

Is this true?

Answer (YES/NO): YES